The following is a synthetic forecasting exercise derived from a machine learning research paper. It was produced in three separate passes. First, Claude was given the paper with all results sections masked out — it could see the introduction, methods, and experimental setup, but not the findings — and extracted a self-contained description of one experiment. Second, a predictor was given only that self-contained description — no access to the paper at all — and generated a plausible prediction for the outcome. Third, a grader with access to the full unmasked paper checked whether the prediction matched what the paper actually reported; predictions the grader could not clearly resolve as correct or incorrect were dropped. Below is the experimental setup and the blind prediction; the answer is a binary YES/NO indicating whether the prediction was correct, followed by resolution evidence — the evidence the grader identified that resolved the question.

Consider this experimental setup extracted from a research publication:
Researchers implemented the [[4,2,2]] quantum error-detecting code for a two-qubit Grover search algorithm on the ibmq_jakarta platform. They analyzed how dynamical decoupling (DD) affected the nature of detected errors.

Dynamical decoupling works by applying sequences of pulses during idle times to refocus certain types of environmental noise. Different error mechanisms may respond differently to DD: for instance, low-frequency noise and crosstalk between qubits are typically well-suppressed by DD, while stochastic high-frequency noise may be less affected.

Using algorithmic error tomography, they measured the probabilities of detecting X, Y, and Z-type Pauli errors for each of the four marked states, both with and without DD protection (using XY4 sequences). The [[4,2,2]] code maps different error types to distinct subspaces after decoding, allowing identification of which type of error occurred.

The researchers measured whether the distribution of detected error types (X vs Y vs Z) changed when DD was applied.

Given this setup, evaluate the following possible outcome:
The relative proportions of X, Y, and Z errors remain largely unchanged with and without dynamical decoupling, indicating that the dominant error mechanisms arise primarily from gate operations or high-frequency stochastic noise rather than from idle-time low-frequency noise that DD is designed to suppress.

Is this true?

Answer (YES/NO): NO